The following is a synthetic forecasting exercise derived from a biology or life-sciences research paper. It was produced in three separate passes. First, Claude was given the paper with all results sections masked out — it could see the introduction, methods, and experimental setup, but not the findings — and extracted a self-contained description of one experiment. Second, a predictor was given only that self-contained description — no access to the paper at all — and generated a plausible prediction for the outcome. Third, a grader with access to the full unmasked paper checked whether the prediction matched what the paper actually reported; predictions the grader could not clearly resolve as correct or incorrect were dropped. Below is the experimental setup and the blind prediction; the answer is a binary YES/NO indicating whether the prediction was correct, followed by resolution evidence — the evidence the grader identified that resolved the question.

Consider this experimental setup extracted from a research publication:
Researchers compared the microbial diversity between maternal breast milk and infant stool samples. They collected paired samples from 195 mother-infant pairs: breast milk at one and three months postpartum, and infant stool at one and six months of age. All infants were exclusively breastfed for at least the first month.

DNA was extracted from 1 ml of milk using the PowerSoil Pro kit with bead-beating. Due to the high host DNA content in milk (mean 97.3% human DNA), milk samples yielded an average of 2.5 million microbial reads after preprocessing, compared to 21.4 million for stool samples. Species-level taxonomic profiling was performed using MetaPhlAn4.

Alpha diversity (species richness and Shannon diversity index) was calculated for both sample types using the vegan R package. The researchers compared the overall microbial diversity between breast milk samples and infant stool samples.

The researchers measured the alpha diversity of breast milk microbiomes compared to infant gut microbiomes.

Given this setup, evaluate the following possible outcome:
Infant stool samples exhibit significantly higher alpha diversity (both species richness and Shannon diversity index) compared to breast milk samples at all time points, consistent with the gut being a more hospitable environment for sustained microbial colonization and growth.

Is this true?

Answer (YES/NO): YES